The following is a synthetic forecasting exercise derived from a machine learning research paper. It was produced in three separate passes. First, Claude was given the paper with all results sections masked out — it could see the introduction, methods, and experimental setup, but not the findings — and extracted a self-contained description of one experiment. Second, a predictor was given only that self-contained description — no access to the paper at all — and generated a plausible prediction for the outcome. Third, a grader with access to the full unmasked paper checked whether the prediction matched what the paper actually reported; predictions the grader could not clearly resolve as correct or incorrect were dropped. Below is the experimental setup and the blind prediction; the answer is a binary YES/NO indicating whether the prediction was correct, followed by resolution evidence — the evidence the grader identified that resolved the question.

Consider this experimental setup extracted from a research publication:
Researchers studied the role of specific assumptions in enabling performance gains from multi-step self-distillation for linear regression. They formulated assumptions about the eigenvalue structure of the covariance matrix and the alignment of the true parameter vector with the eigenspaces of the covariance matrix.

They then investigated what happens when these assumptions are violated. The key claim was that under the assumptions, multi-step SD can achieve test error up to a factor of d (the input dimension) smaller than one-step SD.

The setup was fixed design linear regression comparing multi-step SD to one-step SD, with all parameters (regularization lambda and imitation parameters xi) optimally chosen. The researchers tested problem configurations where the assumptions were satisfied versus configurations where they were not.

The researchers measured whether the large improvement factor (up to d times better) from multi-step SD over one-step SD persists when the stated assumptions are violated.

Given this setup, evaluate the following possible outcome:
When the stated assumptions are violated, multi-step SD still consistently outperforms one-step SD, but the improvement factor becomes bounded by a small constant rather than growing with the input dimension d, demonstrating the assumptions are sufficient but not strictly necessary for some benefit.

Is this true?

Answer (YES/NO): NO